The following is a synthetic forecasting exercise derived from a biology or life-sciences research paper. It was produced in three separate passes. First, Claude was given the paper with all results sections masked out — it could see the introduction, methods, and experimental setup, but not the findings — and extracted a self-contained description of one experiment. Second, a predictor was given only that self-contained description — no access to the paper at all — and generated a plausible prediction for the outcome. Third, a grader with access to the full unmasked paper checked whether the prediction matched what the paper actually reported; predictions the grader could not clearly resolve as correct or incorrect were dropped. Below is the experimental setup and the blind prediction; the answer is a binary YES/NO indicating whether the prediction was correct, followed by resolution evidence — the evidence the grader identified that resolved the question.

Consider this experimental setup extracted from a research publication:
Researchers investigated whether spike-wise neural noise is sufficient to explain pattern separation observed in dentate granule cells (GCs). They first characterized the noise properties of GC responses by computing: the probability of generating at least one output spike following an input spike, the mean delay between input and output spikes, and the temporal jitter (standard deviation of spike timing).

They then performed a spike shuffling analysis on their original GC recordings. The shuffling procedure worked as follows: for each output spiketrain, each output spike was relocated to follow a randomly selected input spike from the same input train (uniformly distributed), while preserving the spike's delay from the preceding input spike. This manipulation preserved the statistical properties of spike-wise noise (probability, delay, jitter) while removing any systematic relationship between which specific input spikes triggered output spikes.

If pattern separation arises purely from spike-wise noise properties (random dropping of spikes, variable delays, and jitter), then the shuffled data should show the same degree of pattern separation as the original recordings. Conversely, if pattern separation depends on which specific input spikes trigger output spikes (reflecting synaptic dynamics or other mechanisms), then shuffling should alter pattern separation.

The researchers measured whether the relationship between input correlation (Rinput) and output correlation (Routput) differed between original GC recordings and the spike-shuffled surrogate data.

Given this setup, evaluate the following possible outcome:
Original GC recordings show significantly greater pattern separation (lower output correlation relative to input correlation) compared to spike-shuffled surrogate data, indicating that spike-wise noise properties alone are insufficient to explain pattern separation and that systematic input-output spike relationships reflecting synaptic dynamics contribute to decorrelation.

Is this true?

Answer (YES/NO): NO